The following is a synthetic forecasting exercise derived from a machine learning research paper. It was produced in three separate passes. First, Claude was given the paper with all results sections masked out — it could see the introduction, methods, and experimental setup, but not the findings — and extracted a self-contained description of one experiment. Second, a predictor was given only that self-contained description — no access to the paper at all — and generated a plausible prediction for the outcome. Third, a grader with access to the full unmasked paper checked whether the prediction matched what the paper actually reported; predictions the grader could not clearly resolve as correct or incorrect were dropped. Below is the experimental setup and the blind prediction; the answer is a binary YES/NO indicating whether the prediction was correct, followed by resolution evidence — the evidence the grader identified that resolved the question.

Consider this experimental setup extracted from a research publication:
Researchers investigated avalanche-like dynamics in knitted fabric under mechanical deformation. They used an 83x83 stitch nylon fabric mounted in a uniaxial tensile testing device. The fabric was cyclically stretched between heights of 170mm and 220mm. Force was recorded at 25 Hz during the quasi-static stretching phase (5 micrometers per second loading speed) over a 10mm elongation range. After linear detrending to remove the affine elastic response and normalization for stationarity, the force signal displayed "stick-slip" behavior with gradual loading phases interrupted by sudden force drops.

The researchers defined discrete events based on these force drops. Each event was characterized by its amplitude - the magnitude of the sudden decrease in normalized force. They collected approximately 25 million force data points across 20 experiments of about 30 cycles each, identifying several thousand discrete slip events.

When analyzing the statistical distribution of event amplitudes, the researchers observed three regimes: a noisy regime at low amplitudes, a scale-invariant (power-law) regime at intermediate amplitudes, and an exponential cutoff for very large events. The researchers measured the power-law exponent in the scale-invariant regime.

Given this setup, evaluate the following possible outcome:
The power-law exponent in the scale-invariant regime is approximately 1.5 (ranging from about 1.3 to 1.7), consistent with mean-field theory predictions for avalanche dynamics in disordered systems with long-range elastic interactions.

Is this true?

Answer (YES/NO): NO